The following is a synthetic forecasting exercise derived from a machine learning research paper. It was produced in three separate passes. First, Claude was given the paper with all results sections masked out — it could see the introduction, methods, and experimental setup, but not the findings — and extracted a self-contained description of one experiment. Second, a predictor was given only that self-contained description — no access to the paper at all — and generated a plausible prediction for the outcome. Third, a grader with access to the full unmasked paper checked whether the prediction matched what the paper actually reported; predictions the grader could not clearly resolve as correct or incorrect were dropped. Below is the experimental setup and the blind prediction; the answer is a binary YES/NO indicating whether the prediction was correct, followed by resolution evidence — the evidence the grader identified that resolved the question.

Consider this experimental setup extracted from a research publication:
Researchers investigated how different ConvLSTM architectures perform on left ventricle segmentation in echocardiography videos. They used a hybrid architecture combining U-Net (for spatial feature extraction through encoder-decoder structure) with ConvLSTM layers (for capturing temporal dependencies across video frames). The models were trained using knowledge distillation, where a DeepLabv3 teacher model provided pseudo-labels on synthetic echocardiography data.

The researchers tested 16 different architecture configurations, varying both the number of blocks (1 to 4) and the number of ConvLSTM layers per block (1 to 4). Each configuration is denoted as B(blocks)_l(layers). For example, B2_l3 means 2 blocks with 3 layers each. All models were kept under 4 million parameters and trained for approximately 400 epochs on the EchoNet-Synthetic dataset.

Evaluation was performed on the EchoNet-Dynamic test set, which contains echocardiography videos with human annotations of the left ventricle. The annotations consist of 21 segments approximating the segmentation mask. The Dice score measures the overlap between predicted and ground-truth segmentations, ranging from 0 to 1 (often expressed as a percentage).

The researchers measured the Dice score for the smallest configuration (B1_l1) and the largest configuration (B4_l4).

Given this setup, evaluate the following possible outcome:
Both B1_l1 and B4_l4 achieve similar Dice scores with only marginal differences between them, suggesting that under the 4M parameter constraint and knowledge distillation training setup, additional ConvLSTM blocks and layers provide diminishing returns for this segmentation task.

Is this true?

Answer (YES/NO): NO